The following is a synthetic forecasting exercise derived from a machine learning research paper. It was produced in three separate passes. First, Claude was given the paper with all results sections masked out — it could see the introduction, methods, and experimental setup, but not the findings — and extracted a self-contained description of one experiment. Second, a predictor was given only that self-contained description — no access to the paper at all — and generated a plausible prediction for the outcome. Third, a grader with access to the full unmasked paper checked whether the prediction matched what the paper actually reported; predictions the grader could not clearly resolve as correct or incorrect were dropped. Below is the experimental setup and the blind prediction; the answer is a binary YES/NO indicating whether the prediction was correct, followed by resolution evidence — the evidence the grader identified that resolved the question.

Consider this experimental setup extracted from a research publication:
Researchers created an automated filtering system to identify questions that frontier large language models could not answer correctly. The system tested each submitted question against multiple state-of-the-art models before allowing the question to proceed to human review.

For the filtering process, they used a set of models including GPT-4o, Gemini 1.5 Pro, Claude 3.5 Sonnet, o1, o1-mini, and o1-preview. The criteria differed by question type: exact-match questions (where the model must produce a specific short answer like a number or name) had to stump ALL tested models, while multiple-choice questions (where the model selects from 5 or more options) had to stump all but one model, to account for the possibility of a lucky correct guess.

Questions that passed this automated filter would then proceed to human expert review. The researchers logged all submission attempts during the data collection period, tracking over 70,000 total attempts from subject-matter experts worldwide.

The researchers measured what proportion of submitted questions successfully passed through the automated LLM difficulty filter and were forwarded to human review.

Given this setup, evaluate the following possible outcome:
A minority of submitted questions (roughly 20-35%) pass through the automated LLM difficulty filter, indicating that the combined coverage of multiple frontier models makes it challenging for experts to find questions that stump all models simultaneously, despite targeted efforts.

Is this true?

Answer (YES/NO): NO